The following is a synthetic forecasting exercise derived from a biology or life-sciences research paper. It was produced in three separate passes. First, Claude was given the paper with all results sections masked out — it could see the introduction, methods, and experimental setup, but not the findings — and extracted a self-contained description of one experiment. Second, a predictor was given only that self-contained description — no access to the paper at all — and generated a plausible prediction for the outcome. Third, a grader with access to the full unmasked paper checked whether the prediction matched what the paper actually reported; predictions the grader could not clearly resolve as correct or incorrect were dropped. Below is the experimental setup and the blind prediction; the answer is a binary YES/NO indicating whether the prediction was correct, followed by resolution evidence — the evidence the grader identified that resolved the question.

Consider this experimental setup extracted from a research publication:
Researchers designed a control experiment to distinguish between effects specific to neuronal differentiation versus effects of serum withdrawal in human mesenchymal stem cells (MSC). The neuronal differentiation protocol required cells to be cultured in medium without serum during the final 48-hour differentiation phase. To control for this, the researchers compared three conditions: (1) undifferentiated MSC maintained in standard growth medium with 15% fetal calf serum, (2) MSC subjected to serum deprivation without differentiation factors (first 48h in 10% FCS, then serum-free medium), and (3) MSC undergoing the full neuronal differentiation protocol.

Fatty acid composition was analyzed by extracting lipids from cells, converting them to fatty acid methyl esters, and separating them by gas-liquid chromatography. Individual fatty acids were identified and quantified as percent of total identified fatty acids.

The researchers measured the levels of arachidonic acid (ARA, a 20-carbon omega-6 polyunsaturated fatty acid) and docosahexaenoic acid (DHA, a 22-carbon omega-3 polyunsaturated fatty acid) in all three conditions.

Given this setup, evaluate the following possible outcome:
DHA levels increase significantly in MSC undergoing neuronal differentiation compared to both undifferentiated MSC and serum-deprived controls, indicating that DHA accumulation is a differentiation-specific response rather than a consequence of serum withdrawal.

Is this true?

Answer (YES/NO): NO